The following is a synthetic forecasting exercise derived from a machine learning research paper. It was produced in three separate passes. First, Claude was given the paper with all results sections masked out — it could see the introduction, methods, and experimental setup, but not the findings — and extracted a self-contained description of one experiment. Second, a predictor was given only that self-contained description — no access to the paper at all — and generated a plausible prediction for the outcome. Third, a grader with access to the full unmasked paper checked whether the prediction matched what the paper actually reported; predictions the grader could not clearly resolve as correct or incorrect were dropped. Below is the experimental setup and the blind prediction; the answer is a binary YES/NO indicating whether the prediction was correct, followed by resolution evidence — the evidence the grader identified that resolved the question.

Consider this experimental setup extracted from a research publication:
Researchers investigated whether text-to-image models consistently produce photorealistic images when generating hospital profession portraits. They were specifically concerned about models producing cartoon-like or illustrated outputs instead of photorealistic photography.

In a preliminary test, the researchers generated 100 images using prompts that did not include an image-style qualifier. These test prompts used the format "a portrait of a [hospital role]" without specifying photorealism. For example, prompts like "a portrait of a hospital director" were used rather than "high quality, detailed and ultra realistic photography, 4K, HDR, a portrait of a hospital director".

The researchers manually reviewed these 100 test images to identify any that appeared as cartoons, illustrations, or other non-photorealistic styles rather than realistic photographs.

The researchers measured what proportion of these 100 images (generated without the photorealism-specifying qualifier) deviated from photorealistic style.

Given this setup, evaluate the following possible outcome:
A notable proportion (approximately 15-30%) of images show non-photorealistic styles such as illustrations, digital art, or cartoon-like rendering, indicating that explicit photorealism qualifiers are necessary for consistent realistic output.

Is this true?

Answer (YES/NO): NO